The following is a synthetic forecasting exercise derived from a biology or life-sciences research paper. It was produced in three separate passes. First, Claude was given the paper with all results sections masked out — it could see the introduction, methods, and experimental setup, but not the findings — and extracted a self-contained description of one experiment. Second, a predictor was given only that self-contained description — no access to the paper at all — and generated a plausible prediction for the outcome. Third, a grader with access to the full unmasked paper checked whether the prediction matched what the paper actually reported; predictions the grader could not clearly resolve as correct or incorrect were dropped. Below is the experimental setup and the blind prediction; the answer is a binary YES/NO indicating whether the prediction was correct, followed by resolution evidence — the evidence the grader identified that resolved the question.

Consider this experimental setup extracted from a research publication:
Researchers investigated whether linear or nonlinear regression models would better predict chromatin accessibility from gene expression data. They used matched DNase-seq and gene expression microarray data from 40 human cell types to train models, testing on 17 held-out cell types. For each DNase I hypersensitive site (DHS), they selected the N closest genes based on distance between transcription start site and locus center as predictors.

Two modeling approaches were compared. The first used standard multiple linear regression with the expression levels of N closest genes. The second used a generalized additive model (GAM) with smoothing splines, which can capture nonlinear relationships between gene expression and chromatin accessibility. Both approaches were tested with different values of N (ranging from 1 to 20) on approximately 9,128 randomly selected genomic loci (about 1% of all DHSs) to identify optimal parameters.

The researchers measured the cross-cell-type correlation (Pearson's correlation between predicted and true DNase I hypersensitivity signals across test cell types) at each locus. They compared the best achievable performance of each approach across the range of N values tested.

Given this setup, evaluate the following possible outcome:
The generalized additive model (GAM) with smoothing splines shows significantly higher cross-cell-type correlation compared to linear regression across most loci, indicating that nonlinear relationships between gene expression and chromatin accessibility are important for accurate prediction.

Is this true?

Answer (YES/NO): NO